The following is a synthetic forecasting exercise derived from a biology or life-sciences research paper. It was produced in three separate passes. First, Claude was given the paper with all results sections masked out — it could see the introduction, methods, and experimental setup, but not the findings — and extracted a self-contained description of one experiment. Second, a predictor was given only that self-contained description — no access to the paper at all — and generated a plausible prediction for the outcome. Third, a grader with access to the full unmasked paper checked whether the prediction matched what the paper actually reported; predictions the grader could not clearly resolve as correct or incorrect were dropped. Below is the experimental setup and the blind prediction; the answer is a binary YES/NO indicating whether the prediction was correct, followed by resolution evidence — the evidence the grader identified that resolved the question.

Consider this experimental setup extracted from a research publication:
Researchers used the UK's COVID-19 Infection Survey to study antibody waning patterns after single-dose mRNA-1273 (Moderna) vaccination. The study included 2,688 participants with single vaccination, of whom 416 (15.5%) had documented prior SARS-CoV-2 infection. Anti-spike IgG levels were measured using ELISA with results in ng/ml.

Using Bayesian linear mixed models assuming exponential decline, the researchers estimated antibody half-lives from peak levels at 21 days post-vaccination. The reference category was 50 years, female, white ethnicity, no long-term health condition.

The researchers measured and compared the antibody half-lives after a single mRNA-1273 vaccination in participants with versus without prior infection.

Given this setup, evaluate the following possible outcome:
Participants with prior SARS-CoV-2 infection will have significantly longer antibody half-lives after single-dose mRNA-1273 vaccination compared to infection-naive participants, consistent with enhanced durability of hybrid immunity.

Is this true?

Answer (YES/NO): YES